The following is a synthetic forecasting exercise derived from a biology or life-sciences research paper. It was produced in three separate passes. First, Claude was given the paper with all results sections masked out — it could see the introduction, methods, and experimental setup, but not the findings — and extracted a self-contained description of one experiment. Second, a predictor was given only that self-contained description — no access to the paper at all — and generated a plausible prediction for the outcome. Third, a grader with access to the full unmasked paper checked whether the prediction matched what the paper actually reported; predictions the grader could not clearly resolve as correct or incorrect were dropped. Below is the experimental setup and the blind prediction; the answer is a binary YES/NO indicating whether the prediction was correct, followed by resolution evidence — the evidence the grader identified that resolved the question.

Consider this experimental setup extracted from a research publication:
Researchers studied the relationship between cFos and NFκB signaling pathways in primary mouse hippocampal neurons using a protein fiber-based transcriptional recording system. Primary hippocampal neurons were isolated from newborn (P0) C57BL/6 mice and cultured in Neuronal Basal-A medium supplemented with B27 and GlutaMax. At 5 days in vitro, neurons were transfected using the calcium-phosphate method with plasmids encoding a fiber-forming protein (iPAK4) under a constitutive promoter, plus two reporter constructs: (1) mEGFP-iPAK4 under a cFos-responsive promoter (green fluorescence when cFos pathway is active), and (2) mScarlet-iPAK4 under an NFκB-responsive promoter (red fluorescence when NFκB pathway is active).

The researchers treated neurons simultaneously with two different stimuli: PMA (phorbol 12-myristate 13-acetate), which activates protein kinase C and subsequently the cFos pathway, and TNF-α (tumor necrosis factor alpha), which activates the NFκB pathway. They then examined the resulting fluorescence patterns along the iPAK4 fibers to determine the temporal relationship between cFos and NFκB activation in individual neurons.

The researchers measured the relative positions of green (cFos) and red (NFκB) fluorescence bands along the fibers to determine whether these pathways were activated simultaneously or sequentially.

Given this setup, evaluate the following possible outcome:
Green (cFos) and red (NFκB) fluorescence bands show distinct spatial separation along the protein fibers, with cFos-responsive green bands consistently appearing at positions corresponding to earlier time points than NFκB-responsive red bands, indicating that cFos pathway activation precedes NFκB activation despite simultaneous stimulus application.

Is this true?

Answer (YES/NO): NO